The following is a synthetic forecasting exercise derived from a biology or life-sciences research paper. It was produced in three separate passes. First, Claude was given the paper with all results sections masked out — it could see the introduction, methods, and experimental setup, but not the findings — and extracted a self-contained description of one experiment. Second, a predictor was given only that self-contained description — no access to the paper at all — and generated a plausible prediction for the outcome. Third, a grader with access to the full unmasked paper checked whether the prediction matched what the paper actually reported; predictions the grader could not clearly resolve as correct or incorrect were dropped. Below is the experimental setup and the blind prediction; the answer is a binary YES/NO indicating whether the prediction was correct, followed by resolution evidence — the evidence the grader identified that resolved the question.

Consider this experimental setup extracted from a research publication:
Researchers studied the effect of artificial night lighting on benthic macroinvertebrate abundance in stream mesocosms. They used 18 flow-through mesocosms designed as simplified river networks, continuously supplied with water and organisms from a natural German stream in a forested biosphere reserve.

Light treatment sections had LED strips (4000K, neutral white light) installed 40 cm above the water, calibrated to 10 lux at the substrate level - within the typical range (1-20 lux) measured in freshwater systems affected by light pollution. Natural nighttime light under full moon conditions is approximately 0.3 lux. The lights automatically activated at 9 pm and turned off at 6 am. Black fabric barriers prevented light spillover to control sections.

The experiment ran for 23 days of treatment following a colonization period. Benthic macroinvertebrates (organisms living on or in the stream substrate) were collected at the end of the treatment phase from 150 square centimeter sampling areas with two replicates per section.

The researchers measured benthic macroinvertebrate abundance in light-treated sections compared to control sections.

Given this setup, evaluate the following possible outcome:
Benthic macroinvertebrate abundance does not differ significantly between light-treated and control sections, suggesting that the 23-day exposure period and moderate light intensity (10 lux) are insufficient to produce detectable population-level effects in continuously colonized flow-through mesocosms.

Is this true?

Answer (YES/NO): YES